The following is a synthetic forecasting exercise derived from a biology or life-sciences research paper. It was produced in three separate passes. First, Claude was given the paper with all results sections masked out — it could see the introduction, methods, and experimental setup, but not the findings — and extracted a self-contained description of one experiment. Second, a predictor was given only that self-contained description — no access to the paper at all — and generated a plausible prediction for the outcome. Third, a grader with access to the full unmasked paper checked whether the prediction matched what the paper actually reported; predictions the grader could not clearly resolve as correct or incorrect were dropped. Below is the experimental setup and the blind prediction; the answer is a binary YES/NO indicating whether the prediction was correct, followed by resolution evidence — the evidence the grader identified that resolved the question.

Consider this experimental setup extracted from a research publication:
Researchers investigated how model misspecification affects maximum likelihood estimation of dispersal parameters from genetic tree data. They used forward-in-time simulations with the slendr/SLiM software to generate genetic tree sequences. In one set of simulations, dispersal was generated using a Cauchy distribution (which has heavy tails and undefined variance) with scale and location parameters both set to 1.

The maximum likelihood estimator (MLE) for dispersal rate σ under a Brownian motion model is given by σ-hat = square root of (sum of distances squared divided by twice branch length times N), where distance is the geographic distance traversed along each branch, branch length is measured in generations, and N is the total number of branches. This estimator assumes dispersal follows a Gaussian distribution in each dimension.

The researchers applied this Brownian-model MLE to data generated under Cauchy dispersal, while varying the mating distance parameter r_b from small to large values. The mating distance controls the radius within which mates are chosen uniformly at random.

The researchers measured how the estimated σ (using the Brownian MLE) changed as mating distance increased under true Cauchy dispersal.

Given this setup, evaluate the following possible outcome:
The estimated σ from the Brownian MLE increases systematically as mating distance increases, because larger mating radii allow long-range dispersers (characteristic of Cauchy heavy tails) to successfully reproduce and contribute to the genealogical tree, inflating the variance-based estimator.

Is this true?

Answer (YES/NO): YES